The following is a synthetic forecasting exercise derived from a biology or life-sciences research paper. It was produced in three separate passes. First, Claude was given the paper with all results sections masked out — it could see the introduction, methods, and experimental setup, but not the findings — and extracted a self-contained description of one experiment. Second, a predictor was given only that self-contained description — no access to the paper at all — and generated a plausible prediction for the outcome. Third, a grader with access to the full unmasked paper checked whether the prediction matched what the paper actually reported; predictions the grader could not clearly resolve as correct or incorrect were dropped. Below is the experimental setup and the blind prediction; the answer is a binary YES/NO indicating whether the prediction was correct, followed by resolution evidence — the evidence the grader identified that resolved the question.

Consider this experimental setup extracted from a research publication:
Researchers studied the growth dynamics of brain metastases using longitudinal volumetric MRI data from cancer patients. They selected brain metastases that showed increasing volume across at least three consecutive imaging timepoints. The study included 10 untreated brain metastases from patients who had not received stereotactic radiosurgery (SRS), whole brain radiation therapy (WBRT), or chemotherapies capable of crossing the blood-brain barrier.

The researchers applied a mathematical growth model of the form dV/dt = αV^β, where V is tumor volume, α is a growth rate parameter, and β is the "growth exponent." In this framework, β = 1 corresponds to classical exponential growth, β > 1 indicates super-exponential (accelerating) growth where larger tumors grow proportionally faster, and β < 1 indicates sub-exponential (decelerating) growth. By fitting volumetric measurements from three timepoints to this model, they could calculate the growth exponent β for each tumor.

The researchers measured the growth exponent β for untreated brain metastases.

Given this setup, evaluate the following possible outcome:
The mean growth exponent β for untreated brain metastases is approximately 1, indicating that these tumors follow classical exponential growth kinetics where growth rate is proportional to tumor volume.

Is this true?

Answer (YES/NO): NO